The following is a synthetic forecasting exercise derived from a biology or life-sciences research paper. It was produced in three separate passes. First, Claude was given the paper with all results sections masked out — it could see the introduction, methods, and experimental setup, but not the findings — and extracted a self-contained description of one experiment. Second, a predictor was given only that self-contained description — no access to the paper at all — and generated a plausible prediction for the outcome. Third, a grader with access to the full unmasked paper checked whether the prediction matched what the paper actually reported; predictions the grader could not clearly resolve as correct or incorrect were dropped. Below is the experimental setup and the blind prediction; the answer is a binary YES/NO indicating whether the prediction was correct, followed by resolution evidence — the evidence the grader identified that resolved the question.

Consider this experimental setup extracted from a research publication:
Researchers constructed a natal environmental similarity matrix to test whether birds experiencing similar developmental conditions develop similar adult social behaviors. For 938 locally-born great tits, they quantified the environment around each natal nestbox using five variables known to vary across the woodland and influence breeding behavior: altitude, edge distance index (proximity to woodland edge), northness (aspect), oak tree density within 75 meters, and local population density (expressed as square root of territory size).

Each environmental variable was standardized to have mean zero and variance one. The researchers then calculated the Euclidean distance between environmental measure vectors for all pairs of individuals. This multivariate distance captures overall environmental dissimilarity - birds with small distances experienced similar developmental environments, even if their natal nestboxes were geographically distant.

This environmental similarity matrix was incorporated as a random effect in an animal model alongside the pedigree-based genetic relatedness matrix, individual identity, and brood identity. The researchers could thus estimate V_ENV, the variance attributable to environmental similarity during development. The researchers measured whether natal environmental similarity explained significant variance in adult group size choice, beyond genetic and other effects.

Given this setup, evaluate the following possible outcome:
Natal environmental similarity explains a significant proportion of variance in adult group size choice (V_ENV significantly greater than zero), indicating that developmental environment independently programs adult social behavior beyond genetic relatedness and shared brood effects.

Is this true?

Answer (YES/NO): NO